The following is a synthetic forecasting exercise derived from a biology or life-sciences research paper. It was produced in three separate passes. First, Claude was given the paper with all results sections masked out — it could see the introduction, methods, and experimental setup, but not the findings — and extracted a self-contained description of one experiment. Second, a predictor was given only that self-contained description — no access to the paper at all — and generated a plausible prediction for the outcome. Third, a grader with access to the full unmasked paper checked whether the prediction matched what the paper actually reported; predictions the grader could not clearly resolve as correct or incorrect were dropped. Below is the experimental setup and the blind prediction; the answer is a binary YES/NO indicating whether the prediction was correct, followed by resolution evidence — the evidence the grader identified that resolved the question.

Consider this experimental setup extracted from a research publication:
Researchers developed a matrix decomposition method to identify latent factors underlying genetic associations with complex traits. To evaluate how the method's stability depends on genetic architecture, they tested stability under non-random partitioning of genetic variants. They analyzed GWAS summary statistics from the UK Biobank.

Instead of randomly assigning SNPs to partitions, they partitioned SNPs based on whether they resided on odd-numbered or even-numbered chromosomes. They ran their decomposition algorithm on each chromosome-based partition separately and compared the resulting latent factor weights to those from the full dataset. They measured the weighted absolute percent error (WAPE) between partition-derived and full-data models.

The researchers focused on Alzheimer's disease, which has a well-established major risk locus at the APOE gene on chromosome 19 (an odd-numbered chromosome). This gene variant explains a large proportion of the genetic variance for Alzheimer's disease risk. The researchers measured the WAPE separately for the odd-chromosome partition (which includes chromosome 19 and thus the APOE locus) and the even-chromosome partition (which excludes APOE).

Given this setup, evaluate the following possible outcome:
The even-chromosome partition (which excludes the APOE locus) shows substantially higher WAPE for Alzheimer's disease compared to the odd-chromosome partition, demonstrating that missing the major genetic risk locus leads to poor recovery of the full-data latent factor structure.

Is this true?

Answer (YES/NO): YES